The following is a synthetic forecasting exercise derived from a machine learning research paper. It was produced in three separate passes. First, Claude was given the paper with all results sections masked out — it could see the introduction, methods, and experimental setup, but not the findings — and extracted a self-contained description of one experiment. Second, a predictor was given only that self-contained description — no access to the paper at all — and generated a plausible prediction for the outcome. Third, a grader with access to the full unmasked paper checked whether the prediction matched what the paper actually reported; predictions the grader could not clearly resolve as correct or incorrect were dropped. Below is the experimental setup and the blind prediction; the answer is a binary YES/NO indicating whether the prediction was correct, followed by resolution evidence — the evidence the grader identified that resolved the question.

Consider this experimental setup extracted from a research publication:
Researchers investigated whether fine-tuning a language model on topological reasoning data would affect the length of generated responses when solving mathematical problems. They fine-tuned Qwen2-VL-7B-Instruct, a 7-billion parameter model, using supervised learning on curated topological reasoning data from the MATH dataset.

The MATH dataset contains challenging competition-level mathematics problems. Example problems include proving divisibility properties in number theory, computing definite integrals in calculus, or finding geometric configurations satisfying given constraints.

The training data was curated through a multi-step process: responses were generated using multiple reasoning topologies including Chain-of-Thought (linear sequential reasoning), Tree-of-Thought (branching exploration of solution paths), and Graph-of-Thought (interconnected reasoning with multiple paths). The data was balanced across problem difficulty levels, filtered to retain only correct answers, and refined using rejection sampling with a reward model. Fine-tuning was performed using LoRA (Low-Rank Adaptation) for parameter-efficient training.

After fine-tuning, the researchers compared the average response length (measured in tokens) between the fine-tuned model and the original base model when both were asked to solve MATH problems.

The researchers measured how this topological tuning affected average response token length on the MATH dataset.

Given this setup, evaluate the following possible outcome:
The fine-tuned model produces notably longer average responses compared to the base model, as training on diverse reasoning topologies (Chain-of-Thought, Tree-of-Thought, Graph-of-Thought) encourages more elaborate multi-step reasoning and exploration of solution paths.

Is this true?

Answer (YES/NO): NO